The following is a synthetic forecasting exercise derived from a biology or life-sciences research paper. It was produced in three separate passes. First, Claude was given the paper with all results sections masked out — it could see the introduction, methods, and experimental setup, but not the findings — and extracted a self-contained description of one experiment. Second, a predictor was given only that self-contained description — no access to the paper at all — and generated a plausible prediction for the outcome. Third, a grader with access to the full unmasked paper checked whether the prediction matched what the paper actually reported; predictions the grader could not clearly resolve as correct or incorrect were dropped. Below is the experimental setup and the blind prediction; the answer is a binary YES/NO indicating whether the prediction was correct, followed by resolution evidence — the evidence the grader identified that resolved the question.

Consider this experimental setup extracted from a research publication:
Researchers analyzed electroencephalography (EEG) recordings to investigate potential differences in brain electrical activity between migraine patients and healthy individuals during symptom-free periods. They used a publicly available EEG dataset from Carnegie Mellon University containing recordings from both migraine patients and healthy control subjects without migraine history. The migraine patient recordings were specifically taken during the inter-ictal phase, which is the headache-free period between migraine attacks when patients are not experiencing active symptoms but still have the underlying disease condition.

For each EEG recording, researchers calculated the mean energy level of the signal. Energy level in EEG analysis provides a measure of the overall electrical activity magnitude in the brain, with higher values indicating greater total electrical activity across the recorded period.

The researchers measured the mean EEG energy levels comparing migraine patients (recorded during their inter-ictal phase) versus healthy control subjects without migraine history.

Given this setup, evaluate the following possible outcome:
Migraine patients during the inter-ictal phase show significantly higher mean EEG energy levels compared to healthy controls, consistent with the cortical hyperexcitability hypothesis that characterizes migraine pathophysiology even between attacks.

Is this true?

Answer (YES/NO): YES